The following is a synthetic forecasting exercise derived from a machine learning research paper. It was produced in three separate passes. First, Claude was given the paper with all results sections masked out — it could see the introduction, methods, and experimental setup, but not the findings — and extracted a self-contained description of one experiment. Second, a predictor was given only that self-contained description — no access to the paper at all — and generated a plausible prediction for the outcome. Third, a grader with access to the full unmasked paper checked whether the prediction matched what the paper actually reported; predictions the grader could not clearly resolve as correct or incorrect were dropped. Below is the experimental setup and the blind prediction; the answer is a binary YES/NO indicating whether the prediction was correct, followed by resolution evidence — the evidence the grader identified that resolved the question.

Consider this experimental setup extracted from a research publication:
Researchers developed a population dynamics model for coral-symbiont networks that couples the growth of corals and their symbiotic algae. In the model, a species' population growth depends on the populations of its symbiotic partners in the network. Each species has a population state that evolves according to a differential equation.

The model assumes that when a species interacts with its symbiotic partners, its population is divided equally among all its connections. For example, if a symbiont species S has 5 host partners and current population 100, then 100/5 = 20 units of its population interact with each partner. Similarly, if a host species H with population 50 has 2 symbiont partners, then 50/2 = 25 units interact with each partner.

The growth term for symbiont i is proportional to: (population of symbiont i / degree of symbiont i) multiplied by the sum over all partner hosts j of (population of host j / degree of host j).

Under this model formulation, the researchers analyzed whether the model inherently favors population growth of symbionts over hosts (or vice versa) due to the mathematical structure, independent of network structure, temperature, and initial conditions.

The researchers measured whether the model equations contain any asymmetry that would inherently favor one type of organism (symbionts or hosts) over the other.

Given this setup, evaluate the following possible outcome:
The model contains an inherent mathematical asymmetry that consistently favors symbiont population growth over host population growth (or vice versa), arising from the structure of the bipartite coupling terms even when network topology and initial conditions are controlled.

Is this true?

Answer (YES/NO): NO